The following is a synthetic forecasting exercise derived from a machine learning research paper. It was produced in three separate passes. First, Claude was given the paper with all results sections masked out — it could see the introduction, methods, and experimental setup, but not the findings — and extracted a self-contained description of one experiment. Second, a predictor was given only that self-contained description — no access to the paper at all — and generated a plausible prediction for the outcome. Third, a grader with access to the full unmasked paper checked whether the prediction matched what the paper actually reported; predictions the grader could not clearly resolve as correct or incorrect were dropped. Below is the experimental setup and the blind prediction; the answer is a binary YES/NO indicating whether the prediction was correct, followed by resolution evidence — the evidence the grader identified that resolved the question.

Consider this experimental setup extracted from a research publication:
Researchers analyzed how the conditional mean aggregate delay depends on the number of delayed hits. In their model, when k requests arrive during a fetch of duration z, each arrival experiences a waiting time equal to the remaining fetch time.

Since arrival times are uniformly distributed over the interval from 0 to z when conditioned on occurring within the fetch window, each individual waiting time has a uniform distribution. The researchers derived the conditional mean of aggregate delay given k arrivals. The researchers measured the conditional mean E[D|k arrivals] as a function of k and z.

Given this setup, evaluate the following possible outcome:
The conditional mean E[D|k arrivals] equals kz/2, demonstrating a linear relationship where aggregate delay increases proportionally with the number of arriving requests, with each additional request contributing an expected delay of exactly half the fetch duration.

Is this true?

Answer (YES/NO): NO